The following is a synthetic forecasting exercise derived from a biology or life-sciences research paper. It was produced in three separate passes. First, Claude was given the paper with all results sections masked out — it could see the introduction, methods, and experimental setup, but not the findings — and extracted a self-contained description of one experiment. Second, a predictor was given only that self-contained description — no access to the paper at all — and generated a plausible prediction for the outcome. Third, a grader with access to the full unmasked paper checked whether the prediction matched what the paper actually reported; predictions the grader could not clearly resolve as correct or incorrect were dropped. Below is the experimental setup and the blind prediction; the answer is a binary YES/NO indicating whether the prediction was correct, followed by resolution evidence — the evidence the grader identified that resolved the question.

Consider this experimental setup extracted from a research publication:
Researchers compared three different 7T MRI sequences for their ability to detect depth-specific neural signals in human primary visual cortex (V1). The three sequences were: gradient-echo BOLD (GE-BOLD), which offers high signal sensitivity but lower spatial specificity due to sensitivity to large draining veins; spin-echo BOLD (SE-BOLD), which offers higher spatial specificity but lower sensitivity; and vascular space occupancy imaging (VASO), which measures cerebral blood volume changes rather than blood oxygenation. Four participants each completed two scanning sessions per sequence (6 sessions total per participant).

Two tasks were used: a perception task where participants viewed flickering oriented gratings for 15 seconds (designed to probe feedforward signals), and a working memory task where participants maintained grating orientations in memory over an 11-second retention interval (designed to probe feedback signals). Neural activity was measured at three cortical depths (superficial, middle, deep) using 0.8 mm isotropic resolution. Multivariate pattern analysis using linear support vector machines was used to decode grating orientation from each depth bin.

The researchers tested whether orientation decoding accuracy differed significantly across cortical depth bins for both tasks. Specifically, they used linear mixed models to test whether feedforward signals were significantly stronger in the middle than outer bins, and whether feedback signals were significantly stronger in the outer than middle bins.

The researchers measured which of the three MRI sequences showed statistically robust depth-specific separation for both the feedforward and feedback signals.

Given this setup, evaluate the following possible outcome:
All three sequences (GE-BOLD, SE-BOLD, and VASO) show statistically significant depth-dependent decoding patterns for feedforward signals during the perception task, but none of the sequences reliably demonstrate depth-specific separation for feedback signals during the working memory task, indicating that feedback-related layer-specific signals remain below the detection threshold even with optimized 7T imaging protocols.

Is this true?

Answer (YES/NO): NO